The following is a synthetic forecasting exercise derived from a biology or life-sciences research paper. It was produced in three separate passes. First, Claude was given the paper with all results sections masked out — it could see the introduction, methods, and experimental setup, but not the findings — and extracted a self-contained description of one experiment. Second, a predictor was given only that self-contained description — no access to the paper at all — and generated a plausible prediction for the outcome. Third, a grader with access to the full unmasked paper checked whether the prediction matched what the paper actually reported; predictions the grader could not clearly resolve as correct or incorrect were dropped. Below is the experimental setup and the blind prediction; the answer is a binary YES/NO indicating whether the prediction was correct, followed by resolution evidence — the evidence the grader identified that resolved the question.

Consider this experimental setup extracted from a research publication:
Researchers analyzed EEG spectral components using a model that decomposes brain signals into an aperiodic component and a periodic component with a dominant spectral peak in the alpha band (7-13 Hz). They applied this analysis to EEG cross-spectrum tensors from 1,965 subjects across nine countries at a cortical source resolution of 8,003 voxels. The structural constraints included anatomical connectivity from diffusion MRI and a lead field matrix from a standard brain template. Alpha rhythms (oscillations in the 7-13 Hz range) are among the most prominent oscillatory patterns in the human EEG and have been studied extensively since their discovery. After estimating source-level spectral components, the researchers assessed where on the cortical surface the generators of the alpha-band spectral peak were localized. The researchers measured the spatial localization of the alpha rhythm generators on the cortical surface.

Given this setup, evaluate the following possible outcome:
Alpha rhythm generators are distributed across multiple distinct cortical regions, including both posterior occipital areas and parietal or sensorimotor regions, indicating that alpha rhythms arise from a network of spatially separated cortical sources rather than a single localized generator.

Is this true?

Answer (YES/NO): NO